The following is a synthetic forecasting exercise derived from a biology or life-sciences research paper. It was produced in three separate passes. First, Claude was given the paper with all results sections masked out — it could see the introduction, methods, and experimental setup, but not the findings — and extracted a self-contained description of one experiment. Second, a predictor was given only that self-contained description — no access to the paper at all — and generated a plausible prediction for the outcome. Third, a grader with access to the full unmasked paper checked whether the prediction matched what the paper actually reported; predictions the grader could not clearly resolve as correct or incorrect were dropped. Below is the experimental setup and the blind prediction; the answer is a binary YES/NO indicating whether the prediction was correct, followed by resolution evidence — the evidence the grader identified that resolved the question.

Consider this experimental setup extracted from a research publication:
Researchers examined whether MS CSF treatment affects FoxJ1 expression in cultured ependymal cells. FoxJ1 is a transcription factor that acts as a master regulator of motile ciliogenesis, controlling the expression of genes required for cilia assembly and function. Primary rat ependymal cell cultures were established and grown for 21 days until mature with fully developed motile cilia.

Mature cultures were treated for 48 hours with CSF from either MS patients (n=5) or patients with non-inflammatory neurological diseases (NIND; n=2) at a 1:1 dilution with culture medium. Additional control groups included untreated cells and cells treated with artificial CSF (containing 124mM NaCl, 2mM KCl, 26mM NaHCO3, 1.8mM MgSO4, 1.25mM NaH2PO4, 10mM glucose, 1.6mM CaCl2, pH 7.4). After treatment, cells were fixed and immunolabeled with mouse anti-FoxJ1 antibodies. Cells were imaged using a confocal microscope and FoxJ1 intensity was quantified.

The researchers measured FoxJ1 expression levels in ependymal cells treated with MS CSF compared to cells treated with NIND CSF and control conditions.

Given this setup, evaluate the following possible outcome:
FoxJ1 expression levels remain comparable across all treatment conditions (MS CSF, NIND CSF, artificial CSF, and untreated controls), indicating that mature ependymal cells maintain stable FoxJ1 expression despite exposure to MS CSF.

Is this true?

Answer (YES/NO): NO